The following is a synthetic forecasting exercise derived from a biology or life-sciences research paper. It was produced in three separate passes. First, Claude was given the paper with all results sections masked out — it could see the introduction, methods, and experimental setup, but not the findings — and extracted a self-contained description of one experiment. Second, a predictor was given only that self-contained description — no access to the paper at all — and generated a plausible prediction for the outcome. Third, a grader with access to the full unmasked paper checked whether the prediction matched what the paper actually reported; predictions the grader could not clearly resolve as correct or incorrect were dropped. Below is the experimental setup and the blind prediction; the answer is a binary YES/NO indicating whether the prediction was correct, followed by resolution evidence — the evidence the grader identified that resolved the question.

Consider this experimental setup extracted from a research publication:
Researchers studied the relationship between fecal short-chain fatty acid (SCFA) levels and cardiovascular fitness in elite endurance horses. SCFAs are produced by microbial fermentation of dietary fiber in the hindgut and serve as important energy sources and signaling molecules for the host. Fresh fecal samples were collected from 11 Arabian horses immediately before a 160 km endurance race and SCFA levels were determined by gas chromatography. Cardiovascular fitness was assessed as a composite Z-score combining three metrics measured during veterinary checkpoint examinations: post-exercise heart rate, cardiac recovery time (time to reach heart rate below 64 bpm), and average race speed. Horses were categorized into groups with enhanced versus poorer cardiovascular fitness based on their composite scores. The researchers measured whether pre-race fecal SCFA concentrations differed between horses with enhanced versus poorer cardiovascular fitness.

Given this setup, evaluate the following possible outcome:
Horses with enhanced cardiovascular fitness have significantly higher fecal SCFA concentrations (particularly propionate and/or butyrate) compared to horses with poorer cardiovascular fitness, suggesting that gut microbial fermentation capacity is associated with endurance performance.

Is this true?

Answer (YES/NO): NO